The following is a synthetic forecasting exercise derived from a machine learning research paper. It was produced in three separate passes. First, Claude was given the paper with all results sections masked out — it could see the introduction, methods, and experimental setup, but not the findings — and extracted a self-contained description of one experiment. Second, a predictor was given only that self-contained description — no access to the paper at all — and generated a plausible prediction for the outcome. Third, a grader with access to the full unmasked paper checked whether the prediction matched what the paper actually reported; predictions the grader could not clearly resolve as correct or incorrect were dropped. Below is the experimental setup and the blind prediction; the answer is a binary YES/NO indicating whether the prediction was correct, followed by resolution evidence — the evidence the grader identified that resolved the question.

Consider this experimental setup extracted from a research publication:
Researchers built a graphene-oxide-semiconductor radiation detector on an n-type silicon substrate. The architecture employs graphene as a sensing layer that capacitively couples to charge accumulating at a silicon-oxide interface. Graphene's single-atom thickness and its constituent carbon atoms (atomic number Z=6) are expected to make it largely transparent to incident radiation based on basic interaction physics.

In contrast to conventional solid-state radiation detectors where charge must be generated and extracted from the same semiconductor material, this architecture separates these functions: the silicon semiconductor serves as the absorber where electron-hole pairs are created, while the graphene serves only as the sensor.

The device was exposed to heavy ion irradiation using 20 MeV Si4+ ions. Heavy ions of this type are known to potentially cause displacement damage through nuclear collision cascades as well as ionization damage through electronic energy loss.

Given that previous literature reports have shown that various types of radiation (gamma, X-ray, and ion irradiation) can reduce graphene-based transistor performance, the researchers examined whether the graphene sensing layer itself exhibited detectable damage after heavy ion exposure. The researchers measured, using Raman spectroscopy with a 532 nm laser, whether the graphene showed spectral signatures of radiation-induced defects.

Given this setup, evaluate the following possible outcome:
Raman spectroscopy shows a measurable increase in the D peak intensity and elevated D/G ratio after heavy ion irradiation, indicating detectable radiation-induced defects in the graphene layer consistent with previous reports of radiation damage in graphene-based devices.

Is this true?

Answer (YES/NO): NO